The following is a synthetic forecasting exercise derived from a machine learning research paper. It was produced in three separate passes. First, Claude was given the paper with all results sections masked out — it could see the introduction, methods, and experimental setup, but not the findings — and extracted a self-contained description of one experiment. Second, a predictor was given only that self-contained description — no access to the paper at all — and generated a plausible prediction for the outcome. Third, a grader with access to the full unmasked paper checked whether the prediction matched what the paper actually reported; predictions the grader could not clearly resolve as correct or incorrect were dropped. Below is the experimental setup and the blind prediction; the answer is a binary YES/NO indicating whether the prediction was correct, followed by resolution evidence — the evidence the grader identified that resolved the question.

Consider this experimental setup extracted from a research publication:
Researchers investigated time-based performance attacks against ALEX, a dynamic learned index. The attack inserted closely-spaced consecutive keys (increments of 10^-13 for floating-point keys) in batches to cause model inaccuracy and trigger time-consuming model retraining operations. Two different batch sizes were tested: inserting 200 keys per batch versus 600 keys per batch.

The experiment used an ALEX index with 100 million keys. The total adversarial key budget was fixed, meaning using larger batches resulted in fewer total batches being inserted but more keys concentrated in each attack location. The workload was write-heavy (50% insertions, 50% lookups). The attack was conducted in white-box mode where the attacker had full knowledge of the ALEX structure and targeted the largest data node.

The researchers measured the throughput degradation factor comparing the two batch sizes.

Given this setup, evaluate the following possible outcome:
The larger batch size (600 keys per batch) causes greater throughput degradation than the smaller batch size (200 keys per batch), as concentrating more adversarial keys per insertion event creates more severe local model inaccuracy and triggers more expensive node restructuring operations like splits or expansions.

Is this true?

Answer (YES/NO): YES